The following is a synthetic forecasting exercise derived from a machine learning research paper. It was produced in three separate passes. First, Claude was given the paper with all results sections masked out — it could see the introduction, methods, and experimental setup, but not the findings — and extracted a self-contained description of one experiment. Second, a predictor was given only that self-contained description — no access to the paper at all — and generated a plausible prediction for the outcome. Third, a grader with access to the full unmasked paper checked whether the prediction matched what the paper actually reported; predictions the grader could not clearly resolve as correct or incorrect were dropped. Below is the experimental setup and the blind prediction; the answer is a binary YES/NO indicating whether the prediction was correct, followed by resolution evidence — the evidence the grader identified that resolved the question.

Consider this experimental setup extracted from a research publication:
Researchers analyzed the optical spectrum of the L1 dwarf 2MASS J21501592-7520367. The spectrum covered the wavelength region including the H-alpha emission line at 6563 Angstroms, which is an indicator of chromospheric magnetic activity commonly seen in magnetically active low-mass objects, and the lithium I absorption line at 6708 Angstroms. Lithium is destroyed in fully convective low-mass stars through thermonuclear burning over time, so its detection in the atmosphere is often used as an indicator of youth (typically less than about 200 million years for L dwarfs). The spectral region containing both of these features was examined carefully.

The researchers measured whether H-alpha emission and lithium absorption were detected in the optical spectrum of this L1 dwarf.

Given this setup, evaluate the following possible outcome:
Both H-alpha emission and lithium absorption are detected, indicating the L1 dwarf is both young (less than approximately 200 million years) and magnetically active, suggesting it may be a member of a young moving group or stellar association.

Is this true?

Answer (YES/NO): NO